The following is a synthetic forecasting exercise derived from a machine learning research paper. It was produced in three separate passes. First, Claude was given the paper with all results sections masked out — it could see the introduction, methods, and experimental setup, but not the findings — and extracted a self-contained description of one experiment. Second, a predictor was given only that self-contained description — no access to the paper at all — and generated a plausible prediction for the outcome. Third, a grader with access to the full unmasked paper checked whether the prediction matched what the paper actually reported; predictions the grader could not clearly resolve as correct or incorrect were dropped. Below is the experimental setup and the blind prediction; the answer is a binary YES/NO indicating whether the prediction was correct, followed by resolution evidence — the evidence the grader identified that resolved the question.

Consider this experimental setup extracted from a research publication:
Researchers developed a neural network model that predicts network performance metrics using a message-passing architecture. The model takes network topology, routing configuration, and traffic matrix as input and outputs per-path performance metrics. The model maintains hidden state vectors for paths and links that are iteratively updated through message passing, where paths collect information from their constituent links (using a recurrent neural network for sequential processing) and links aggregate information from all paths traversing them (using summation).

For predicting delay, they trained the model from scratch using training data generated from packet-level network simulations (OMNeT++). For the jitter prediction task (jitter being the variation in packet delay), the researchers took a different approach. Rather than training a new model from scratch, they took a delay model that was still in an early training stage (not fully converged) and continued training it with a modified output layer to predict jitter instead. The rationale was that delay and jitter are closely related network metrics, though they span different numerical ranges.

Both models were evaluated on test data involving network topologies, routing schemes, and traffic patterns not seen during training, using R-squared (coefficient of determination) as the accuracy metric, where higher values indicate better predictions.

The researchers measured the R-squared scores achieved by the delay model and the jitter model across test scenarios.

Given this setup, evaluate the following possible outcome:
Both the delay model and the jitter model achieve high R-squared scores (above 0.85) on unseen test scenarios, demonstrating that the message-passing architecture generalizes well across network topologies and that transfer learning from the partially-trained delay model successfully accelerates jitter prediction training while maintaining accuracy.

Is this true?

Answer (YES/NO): YES